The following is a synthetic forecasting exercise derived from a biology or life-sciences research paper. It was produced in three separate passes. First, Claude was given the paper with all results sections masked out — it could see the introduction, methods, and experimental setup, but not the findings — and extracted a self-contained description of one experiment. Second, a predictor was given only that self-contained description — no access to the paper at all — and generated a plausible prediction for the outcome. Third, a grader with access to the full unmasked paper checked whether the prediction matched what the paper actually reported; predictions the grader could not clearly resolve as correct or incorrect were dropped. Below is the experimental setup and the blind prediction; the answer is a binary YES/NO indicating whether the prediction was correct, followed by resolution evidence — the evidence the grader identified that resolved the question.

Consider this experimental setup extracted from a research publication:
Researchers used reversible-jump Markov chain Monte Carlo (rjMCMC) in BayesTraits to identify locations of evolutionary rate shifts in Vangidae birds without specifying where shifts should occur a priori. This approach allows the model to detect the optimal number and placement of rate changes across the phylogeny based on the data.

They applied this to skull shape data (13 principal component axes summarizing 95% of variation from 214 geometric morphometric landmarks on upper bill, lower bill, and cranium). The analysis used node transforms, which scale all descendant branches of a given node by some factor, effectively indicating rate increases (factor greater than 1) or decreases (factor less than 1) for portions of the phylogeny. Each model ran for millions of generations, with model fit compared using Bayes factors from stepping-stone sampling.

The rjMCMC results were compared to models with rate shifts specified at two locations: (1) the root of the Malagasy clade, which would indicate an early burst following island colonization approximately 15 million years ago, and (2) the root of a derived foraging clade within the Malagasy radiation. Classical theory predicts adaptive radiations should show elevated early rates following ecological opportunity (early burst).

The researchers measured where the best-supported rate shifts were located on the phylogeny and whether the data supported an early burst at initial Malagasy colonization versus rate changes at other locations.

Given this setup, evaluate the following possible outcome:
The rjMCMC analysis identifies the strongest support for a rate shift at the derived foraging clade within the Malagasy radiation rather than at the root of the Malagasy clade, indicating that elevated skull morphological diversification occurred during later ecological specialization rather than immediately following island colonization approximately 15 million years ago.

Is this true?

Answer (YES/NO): NO